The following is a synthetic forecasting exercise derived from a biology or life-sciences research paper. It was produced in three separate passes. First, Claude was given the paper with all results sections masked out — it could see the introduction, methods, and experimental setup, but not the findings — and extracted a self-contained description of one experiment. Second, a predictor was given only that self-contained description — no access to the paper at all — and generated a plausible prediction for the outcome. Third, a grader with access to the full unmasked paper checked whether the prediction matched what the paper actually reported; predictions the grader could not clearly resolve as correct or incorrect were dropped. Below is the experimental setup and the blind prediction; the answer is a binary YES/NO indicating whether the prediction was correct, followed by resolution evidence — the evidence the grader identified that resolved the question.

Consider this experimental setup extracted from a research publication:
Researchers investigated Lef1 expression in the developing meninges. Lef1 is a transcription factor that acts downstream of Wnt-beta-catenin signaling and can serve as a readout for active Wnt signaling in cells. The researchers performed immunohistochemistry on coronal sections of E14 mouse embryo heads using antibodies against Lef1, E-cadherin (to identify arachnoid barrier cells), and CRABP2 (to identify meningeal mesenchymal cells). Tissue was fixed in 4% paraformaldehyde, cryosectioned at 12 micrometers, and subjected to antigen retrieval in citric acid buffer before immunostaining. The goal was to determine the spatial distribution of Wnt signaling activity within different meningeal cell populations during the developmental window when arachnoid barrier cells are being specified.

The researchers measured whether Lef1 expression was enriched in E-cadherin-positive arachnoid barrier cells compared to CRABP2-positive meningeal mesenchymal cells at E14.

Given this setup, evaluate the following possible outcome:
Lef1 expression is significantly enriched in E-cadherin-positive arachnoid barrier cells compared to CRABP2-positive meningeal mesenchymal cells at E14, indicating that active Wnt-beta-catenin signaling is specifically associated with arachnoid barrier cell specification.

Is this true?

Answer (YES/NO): NO